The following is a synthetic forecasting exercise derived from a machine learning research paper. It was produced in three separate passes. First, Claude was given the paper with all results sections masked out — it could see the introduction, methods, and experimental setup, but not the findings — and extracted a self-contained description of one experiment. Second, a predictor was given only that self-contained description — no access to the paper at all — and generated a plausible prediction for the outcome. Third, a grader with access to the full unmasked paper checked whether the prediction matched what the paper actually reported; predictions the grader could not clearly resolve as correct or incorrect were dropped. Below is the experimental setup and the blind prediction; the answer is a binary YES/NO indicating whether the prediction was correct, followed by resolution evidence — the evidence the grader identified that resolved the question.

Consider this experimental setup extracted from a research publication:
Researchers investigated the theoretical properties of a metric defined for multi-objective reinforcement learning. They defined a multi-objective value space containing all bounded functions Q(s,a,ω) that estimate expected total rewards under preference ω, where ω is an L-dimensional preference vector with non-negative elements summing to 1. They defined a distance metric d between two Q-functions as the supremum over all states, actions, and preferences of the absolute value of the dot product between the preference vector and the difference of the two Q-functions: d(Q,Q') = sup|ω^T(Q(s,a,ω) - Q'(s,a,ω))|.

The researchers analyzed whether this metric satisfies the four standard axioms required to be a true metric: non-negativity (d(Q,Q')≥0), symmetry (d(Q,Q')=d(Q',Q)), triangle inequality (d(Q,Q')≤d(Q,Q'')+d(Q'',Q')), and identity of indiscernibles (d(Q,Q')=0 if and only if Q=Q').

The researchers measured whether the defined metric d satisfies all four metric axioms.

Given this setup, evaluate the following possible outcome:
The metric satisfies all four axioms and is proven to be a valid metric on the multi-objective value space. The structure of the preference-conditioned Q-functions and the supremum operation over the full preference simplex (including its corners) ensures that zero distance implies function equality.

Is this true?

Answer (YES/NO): NO